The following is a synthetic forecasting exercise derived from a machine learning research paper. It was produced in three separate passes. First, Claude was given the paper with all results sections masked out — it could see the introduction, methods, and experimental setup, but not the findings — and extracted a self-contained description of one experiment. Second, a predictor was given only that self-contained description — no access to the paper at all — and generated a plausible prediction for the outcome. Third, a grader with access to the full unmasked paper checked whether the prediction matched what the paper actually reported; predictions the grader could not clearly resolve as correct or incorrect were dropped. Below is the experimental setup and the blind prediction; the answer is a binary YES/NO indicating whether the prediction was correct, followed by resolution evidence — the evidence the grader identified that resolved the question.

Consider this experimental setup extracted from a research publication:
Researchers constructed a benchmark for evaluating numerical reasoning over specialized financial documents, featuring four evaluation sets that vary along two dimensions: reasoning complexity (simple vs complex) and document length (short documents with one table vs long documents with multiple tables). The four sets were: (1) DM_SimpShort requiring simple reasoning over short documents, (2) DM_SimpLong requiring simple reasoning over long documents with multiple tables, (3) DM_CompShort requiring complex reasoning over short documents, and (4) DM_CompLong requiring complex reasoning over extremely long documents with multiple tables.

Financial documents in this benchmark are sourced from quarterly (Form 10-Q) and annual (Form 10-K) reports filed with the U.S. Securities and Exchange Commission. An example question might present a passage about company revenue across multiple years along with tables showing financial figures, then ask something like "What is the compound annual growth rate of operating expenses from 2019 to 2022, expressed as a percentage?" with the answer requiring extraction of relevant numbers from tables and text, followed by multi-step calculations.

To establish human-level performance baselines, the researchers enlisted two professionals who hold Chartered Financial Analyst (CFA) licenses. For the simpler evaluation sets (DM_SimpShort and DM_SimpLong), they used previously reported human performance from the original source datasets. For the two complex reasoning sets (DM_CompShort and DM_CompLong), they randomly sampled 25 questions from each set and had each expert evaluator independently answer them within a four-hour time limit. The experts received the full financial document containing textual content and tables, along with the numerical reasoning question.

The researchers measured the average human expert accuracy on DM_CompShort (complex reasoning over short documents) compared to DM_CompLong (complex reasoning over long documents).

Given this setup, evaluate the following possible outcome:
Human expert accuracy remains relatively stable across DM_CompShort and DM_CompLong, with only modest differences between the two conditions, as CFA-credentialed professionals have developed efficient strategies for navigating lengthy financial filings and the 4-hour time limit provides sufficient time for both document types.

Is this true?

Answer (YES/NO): NO